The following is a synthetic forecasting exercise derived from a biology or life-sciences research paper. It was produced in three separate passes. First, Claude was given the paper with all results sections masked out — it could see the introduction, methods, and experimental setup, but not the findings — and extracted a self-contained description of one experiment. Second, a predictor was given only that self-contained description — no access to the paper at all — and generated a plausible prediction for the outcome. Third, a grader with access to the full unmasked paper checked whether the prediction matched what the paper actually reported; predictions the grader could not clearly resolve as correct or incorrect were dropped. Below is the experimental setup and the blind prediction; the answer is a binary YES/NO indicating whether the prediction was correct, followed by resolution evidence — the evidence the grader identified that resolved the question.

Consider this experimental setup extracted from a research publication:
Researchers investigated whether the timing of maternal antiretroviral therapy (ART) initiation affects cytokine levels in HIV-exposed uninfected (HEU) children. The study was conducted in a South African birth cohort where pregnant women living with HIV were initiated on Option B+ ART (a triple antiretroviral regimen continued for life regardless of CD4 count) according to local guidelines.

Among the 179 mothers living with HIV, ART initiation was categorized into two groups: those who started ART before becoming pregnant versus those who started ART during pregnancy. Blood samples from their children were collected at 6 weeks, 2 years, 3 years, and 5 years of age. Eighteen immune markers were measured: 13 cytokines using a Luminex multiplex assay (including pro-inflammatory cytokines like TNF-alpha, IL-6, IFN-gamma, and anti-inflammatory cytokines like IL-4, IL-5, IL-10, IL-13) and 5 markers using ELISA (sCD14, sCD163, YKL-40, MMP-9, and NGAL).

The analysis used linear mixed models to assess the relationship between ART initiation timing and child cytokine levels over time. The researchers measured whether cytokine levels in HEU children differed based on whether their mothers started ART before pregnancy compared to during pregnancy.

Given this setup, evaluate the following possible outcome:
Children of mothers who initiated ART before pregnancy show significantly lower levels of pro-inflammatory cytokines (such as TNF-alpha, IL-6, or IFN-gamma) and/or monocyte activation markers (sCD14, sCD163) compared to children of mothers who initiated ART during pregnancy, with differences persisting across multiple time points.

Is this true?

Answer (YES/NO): NO